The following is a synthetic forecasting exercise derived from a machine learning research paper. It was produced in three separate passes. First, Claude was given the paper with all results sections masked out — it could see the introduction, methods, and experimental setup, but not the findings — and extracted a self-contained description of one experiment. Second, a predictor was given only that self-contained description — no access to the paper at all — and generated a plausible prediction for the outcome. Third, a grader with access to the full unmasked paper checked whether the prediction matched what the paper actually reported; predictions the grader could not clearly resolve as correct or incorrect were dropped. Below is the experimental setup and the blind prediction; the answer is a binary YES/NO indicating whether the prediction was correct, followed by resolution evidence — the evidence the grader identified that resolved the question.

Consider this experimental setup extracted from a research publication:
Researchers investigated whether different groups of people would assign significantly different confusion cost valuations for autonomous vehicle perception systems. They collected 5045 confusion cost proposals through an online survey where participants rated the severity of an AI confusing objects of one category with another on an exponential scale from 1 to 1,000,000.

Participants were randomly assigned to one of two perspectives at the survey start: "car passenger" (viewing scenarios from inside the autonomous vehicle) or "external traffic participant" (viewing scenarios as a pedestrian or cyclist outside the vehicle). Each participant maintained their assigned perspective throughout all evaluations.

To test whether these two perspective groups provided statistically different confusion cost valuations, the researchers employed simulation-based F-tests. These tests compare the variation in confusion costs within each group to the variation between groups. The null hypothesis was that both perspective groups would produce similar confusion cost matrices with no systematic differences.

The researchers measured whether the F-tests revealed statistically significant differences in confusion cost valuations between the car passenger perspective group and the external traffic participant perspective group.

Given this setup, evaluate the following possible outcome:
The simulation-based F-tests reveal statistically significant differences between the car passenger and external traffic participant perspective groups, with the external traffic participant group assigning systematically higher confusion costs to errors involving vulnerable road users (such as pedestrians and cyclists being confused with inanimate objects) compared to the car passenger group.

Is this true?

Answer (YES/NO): YES